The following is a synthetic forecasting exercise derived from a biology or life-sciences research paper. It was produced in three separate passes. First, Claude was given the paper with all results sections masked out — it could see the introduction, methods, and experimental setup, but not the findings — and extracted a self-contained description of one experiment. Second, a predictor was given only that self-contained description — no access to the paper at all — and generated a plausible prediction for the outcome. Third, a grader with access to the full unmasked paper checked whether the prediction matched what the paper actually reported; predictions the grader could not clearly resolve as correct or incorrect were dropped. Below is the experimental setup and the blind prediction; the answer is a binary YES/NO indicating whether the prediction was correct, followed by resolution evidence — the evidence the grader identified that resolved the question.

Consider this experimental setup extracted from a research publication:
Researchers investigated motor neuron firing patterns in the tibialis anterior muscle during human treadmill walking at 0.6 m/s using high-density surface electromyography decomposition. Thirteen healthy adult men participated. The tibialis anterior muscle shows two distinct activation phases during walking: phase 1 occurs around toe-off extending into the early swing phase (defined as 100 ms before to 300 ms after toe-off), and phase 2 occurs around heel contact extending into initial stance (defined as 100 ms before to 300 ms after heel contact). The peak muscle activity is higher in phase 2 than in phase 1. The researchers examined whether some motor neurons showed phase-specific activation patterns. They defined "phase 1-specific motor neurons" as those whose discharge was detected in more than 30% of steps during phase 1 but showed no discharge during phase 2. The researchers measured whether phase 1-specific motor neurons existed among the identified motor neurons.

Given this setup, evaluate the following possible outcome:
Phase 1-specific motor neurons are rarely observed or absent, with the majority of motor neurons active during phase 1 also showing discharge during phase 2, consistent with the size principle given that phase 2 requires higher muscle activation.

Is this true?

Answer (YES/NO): YES